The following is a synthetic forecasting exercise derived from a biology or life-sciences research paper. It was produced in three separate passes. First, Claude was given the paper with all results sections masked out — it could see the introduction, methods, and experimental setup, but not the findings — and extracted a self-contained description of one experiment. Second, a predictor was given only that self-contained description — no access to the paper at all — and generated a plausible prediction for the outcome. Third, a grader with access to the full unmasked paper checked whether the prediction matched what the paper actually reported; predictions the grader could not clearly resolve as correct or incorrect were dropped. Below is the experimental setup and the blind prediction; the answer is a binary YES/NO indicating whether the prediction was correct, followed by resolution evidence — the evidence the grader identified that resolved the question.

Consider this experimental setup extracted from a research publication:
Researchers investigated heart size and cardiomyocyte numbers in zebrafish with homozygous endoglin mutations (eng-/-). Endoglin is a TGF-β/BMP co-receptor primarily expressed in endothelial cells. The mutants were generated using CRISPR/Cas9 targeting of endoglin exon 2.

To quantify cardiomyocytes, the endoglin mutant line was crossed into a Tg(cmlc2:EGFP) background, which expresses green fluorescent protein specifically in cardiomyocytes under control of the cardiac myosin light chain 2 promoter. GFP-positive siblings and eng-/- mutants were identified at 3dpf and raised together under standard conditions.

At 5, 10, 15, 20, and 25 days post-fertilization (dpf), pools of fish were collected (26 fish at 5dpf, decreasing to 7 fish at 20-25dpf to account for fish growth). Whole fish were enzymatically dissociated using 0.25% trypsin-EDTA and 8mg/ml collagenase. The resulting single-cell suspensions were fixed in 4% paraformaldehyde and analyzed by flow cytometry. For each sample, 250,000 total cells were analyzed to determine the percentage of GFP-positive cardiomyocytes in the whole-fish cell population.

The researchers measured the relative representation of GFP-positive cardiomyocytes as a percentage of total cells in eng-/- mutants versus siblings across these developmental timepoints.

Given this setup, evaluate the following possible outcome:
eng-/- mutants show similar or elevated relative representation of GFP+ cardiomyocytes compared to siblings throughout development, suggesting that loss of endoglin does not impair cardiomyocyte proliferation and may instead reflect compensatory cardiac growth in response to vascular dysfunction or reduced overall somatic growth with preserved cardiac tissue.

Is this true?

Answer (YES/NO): YES